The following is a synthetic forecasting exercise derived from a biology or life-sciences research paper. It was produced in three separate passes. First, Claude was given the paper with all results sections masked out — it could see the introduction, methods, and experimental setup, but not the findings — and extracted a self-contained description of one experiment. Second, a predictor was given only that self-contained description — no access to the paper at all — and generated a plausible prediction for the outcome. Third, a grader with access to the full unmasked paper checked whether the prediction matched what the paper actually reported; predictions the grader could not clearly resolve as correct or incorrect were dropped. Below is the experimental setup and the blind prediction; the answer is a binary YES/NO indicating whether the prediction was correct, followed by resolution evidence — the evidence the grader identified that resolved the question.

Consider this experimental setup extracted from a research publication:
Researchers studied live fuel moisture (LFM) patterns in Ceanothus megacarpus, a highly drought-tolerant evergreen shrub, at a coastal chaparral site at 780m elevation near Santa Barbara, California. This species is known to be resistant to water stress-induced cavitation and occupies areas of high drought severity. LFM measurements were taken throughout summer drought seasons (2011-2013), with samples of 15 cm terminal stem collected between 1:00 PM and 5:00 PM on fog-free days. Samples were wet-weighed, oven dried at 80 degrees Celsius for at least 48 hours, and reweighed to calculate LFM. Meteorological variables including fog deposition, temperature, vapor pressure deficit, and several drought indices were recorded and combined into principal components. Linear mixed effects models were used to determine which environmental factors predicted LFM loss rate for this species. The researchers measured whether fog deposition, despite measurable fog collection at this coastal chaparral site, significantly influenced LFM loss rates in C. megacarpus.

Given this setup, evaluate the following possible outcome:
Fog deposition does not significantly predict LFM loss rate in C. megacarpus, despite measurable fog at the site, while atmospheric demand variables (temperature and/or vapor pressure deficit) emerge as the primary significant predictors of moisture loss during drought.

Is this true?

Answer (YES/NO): NO